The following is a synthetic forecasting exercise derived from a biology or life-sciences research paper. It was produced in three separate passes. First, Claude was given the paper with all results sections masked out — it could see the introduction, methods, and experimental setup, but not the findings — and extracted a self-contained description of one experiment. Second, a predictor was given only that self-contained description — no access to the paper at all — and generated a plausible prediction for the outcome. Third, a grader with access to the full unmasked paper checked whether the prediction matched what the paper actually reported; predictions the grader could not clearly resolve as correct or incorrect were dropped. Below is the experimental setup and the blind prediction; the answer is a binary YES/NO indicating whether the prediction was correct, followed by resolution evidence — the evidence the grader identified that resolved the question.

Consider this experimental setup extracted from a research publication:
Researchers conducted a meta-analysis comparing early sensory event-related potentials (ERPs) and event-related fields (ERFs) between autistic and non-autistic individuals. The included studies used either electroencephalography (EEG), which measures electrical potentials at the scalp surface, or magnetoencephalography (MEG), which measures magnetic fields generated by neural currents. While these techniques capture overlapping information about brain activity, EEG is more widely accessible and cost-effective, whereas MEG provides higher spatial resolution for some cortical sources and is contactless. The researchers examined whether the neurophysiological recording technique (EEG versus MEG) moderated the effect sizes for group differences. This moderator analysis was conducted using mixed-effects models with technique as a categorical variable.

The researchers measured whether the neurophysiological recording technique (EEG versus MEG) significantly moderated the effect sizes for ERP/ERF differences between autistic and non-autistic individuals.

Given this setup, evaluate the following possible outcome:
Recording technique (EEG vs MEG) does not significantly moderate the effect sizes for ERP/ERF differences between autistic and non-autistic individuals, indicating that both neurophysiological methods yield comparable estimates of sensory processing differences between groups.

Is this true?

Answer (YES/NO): NO